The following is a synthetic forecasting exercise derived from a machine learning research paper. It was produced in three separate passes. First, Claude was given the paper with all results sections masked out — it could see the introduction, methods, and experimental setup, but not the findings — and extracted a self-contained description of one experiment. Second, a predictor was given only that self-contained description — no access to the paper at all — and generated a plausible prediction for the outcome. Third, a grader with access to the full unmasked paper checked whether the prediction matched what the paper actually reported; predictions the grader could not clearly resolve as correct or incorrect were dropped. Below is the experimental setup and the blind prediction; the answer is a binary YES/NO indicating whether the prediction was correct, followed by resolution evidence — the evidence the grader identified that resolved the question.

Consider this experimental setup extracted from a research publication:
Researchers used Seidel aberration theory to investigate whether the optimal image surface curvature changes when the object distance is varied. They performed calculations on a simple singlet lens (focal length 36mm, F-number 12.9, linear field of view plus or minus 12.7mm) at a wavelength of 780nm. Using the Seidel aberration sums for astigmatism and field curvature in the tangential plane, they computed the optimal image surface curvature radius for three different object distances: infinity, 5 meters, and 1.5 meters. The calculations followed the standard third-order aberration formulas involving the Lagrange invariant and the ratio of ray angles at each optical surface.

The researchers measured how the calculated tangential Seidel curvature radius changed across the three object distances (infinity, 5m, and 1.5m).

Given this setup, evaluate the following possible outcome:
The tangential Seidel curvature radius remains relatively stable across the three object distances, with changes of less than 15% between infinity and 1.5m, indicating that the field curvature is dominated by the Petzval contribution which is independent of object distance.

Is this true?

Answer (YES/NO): NO